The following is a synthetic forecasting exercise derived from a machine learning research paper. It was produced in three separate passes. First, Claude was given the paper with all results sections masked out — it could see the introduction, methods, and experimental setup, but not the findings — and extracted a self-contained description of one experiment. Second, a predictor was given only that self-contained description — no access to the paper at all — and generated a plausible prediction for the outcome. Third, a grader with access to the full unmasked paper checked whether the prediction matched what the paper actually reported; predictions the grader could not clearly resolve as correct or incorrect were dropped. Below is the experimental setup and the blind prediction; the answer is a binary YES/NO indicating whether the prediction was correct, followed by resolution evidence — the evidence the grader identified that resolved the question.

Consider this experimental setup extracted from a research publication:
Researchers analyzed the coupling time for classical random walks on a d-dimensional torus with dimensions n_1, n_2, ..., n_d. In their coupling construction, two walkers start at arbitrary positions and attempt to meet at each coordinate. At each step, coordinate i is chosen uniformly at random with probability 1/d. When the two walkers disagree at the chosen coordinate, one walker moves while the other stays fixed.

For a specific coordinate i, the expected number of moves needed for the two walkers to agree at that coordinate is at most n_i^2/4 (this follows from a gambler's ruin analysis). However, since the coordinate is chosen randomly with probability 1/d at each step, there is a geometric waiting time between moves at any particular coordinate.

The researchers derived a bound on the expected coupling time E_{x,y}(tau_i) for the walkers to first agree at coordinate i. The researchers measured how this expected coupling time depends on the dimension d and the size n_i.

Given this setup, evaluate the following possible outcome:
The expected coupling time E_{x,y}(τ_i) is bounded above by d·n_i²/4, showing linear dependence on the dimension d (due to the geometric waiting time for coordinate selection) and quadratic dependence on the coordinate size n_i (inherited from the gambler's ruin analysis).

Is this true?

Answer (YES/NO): YES